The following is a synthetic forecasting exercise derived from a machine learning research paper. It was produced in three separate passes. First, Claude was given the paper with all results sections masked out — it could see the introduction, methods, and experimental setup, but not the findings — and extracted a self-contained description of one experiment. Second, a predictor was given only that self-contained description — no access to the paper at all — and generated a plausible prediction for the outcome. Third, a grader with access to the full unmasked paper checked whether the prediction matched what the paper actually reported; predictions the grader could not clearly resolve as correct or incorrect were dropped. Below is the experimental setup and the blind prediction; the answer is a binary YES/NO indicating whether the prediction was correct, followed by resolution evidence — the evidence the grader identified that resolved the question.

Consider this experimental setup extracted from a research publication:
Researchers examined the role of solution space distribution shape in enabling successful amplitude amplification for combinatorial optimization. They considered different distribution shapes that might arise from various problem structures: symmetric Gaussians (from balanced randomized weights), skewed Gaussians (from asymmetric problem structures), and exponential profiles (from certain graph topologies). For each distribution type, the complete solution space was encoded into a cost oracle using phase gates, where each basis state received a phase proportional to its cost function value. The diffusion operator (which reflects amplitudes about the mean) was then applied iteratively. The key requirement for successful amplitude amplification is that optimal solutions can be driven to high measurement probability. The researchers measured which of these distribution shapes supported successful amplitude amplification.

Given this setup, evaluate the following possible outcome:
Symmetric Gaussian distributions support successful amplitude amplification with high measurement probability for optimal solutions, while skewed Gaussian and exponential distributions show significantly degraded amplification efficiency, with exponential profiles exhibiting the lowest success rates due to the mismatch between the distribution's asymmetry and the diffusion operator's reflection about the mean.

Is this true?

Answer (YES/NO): NO